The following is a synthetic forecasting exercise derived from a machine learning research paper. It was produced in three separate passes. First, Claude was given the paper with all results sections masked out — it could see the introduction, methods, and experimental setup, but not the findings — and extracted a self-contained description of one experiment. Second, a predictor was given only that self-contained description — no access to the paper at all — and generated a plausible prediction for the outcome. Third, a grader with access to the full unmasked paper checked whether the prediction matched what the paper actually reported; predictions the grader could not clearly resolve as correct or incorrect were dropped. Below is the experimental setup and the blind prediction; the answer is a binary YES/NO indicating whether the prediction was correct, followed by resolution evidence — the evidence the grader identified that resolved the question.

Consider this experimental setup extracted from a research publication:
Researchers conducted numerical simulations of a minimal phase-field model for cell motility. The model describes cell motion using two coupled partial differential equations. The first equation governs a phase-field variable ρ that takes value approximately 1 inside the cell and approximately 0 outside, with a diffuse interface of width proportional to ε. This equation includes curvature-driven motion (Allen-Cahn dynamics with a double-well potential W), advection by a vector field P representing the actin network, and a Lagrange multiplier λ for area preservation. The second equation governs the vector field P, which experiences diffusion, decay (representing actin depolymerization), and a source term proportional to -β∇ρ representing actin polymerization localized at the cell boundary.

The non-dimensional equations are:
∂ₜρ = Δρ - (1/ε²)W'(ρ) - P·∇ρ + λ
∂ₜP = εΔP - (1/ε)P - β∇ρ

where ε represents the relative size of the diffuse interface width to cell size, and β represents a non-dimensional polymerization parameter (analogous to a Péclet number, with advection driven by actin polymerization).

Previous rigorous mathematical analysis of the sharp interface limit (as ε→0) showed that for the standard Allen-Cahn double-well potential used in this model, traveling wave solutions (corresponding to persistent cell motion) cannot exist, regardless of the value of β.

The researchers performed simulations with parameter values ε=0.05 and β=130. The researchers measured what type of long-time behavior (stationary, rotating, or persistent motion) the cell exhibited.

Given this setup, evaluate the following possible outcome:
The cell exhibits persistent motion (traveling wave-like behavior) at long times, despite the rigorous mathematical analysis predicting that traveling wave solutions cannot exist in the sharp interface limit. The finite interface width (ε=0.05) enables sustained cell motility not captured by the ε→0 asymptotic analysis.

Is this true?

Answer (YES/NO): YES